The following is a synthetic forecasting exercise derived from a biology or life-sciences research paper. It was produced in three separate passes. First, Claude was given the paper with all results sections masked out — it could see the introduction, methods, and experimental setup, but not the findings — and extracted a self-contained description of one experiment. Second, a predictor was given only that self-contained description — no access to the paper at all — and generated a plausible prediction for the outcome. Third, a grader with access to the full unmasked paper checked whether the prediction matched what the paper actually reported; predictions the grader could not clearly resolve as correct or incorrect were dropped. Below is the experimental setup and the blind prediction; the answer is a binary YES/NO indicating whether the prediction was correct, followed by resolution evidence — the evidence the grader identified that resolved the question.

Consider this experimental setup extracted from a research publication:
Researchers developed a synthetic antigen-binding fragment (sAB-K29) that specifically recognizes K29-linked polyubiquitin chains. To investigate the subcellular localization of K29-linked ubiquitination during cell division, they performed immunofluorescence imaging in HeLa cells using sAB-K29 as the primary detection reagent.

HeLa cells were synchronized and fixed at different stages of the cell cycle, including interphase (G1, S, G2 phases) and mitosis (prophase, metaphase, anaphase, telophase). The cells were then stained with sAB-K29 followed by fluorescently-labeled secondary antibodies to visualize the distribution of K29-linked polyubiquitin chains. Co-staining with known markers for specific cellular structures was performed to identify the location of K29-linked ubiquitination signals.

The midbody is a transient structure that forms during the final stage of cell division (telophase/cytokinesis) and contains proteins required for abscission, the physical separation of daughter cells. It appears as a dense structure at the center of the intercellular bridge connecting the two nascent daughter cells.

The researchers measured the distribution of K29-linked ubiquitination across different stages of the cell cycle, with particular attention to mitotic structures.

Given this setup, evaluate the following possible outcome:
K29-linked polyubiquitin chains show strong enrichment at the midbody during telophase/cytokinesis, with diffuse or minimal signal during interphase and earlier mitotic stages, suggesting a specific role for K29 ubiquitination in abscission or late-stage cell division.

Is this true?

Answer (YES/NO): YES